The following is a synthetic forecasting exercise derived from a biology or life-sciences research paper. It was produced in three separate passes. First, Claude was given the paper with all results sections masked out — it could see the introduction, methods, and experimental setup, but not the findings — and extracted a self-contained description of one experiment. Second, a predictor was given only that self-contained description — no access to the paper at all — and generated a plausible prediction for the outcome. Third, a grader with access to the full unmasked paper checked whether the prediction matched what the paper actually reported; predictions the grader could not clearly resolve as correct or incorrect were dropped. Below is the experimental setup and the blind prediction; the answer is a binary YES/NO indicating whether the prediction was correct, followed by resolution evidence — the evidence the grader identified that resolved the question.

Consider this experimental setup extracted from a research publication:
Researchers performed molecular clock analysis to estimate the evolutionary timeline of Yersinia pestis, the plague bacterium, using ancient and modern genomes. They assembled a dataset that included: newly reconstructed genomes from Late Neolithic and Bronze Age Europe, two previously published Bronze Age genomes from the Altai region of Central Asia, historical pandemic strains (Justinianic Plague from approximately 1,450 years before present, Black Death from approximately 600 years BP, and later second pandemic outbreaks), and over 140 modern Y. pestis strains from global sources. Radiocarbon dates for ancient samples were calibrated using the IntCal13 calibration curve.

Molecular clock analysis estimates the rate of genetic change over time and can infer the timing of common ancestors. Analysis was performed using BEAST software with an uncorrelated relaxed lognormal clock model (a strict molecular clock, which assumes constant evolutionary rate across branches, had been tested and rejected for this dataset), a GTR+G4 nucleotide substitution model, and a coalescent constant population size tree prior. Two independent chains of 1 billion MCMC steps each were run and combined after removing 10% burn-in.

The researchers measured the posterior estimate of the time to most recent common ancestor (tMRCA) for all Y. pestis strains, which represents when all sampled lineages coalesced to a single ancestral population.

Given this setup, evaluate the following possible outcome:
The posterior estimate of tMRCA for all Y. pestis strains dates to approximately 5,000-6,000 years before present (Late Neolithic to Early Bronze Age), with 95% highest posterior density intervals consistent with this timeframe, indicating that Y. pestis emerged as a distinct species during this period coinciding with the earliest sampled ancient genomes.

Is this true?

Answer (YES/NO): YES